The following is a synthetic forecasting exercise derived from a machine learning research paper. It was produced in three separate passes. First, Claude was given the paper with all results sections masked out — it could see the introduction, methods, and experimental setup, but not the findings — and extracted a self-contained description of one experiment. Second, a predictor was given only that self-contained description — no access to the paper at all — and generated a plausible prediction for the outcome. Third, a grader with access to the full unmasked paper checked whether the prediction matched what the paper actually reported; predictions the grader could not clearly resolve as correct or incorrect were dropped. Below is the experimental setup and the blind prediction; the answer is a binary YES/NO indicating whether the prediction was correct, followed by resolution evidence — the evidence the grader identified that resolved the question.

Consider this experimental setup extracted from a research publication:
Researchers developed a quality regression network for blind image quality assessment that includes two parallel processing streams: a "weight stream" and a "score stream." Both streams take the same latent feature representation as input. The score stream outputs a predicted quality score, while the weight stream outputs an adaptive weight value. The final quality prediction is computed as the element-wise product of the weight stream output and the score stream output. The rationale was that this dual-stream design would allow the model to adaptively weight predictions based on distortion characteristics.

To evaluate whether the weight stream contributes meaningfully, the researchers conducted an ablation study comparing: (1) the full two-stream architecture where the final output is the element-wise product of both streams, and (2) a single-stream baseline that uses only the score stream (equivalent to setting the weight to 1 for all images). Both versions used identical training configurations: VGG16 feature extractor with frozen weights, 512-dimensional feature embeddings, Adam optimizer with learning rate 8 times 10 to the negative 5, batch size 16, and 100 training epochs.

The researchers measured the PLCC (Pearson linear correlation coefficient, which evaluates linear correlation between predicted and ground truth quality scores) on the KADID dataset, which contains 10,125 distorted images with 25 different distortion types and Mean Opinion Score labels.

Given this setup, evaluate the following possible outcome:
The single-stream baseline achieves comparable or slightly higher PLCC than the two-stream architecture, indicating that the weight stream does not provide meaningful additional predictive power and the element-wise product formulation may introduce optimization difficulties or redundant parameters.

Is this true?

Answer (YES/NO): NO